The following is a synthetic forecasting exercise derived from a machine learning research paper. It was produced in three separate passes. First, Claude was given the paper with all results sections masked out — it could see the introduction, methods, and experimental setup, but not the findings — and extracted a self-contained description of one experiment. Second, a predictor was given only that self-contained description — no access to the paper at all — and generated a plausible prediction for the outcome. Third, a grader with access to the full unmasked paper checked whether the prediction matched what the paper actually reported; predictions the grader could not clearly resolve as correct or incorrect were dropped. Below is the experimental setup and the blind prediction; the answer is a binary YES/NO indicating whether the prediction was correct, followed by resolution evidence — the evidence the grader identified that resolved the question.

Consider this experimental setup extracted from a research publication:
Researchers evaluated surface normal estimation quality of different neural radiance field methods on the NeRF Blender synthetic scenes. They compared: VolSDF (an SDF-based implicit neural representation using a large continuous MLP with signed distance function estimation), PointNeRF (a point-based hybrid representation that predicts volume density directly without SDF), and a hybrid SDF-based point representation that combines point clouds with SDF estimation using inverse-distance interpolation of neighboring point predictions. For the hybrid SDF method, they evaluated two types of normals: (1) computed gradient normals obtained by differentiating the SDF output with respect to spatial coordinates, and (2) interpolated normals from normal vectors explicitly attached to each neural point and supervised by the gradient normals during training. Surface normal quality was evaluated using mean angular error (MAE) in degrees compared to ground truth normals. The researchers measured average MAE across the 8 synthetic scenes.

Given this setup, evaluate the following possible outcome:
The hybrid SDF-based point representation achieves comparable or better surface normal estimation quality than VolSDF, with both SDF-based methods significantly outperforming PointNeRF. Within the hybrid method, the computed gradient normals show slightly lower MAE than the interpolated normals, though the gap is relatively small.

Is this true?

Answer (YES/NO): NO